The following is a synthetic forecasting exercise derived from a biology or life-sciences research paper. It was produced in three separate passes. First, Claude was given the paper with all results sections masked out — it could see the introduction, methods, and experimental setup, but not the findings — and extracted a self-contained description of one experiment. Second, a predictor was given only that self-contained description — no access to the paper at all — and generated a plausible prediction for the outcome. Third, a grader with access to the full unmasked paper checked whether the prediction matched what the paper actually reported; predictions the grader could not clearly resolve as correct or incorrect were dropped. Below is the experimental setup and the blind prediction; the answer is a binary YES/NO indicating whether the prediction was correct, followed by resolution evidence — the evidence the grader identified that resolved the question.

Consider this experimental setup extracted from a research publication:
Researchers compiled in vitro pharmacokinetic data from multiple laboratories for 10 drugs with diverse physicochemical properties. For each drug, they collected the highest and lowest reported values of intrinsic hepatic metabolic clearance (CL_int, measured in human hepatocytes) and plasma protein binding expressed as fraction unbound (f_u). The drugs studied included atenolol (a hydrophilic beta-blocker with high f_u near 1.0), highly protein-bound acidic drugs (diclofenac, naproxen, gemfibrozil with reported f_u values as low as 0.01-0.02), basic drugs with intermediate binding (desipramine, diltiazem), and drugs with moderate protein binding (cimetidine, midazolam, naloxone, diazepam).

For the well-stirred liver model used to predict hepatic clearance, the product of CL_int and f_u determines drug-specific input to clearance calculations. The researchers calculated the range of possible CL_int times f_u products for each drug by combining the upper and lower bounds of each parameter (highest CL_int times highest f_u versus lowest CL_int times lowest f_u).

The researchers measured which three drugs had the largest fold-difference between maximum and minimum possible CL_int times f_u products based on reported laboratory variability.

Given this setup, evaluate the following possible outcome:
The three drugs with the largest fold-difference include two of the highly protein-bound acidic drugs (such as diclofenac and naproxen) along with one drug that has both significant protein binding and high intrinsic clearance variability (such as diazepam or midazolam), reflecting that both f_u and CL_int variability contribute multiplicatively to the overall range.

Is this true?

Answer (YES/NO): NO